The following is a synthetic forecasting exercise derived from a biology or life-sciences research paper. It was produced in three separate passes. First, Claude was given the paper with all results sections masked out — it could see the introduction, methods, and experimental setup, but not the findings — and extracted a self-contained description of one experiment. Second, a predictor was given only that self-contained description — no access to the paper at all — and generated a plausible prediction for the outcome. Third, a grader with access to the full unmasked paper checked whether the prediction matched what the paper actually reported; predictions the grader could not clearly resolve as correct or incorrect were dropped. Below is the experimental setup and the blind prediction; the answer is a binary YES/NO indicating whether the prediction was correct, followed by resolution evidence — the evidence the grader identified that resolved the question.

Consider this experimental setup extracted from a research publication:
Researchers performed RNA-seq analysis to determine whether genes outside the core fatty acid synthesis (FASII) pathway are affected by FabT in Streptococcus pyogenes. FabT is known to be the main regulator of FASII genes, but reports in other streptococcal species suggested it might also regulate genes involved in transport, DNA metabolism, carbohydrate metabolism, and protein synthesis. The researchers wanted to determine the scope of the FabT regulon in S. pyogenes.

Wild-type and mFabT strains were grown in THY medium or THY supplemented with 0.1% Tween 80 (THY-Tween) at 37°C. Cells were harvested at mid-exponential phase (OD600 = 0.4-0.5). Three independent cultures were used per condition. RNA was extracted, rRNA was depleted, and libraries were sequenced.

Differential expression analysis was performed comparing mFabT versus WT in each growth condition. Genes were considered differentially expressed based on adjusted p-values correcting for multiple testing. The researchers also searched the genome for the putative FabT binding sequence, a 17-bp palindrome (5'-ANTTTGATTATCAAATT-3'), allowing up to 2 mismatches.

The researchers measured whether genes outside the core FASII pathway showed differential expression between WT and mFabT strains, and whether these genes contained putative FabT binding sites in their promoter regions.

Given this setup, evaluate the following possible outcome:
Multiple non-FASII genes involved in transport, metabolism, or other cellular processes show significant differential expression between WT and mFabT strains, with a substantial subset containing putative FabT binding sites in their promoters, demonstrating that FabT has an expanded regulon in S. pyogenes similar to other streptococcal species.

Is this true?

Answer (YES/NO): NO